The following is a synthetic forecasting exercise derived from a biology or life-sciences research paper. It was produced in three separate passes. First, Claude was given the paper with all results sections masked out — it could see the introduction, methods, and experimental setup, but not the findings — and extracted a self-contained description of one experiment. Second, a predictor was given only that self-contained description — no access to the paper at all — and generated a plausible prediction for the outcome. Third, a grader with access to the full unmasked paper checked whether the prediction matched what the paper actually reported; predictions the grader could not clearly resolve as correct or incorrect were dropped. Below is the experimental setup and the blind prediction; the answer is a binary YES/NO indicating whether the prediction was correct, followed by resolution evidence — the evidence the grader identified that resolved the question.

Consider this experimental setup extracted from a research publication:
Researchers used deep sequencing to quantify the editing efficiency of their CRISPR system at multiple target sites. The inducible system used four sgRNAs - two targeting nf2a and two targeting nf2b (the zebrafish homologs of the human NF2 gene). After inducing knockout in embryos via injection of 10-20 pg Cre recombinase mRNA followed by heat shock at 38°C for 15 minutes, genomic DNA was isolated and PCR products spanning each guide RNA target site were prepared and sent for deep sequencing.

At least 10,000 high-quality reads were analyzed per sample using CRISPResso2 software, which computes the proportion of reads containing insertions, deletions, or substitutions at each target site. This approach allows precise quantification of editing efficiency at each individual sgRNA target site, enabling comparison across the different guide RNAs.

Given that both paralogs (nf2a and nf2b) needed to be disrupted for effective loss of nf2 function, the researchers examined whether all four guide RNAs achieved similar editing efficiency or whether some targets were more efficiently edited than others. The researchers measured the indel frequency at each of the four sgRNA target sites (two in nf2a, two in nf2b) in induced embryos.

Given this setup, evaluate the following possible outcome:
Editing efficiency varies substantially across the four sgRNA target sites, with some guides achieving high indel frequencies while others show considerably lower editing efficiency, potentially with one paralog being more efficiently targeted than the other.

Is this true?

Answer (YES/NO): NO